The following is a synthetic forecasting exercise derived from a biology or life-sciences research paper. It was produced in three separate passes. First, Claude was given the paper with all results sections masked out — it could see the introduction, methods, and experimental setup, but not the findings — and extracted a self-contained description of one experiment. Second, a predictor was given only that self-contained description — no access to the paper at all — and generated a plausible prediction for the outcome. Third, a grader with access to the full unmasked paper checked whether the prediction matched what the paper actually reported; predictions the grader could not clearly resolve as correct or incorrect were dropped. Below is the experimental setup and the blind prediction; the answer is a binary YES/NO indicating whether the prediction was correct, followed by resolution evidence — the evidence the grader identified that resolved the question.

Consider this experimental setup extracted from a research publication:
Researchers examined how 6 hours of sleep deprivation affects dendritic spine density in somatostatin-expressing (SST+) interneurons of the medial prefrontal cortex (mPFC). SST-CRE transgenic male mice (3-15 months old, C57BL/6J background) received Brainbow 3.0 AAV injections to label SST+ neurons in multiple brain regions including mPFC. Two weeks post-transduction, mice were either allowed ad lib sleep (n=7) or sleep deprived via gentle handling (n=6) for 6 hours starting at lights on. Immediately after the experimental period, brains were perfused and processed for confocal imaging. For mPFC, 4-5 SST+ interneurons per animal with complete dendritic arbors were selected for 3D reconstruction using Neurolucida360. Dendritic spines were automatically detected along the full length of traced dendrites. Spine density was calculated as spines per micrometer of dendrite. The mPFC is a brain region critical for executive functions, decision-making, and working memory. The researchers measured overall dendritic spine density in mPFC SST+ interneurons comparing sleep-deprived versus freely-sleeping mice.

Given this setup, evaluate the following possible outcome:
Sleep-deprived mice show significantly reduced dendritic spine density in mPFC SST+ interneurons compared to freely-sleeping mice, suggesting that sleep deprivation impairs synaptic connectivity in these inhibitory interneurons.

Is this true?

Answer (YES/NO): NO